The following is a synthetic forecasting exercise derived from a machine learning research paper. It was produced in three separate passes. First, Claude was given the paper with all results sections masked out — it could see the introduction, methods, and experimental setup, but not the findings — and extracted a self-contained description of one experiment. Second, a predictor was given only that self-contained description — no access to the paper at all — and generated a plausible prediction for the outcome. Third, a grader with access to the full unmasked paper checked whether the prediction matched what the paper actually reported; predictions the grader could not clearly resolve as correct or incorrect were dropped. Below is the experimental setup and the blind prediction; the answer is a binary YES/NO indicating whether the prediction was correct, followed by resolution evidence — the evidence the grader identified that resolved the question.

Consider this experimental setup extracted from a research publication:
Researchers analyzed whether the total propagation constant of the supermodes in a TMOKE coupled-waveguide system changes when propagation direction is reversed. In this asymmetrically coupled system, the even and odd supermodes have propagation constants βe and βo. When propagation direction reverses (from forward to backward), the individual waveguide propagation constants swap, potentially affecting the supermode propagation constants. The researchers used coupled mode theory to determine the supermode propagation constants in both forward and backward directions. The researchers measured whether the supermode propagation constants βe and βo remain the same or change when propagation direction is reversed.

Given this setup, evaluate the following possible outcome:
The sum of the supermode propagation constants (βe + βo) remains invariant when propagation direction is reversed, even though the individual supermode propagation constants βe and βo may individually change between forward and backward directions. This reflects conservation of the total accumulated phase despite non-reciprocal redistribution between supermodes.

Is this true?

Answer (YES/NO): NO